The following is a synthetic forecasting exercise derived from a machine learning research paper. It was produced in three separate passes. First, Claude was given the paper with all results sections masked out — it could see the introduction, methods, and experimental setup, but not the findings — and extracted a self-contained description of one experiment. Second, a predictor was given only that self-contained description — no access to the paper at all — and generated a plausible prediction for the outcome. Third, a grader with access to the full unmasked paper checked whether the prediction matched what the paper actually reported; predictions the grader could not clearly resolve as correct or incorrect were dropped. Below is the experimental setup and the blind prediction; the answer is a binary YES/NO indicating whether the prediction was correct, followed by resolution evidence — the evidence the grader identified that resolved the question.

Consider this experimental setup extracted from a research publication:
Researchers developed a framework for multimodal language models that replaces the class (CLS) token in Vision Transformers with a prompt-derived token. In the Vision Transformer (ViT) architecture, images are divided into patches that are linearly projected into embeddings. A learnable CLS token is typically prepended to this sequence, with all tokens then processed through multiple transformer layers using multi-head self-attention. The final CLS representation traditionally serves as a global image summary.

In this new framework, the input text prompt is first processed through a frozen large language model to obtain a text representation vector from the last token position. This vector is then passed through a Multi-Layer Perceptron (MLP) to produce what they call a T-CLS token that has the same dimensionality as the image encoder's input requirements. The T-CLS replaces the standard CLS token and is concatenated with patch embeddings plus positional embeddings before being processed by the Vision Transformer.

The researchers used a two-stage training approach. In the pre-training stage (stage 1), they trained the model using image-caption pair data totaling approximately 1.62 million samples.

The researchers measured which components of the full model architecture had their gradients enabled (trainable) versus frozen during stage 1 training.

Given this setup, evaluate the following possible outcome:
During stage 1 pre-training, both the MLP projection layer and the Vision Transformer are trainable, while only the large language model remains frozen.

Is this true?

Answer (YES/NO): NO